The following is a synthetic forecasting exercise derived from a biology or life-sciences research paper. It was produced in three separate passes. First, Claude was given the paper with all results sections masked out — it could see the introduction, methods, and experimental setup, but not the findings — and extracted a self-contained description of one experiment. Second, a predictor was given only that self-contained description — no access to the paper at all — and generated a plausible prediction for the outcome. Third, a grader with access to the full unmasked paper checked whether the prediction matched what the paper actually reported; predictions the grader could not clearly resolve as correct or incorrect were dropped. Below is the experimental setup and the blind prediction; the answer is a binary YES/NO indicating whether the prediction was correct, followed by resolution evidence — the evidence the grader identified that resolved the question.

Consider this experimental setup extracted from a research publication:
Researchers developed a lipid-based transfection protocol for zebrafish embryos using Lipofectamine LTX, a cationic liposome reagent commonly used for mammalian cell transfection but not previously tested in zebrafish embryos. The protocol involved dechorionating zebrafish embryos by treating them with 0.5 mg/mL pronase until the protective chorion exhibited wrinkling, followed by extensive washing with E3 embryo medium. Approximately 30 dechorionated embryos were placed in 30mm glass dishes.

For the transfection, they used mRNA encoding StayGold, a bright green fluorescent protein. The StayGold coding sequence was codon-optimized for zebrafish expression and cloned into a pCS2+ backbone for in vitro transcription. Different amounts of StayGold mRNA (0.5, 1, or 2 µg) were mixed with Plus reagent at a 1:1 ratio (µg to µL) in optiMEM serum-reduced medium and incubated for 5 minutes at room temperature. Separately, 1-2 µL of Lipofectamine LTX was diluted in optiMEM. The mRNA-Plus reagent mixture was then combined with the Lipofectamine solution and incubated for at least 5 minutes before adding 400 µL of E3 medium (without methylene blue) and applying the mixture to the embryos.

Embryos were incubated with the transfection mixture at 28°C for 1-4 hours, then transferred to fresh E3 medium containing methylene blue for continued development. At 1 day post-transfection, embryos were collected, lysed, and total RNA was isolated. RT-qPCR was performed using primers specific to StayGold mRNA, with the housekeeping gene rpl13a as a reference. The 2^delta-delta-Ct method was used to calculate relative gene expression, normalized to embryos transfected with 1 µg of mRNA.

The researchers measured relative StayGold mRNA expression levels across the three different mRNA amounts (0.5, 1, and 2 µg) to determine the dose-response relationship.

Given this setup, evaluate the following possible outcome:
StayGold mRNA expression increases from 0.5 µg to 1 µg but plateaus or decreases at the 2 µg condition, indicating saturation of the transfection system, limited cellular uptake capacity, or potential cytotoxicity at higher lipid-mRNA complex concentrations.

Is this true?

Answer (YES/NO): NO